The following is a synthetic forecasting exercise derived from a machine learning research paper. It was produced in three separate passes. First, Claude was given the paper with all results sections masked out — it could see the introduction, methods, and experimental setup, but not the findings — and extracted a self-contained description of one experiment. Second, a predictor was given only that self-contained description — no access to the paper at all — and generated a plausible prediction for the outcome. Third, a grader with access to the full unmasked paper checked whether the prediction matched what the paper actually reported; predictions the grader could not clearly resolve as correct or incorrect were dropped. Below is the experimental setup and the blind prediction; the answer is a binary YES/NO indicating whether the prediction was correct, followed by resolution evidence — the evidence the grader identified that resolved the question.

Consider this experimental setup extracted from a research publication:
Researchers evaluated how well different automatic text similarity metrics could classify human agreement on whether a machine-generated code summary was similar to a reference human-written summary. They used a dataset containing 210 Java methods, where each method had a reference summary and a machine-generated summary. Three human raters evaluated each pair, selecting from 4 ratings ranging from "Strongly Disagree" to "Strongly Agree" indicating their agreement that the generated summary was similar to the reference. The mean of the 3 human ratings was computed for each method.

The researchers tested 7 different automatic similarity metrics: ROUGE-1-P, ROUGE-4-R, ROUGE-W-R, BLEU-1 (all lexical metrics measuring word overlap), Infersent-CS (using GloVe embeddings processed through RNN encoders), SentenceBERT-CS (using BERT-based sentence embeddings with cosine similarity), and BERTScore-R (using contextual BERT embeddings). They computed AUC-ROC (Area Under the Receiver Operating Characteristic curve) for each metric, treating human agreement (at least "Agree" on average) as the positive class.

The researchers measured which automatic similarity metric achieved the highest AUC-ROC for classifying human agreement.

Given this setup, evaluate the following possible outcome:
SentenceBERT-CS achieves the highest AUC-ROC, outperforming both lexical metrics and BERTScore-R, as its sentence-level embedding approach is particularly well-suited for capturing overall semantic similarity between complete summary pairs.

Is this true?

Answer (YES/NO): YES